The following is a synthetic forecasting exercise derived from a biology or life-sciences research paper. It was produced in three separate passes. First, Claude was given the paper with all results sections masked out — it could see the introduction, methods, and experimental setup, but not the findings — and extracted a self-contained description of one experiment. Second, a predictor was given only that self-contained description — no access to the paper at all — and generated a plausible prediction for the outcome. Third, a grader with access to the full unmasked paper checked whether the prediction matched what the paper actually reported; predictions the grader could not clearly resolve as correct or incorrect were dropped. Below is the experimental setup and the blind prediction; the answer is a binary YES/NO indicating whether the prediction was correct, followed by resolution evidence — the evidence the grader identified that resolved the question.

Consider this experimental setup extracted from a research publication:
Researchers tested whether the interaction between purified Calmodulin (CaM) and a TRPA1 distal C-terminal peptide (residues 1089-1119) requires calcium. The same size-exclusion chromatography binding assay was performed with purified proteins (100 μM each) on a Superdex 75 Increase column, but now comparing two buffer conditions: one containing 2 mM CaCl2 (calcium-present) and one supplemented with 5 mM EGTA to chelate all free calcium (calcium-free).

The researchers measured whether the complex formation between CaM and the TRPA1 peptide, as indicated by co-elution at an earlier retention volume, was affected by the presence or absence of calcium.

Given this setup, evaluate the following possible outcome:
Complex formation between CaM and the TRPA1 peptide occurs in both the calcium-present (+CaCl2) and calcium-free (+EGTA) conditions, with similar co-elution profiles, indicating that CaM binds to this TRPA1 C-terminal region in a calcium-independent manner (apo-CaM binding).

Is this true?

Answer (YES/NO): NO